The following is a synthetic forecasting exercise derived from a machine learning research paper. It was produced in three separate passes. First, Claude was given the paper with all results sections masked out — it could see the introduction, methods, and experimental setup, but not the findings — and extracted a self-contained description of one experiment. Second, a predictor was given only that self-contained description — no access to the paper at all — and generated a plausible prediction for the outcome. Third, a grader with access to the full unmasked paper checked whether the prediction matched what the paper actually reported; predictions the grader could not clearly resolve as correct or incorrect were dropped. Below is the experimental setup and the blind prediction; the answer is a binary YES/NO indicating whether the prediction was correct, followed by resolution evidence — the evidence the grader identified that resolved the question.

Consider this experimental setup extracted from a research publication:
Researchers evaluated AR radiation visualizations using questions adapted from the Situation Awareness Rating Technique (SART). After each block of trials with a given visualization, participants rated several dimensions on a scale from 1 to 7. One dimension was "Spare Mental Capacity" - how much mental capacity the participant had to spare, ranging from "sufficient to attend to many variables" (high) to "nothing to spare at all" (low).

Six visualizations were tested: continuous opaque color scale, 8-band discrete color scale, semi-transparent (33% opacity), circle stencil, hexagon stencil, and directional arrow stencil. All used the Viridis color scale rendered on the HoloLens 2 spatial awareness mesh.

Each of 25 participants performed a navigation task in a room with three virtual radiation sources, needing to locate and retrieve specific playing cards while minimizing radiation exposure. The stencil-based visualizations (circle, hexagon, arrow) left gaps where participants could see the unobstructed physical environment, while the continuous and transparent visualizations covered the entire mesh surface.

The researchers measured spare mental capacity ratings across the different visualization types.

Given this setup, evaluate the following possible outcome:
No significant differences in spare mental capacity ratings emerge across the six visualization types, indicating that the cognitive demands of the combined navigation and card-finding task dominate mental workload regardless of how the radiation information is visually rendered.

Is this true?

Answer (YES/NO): YES